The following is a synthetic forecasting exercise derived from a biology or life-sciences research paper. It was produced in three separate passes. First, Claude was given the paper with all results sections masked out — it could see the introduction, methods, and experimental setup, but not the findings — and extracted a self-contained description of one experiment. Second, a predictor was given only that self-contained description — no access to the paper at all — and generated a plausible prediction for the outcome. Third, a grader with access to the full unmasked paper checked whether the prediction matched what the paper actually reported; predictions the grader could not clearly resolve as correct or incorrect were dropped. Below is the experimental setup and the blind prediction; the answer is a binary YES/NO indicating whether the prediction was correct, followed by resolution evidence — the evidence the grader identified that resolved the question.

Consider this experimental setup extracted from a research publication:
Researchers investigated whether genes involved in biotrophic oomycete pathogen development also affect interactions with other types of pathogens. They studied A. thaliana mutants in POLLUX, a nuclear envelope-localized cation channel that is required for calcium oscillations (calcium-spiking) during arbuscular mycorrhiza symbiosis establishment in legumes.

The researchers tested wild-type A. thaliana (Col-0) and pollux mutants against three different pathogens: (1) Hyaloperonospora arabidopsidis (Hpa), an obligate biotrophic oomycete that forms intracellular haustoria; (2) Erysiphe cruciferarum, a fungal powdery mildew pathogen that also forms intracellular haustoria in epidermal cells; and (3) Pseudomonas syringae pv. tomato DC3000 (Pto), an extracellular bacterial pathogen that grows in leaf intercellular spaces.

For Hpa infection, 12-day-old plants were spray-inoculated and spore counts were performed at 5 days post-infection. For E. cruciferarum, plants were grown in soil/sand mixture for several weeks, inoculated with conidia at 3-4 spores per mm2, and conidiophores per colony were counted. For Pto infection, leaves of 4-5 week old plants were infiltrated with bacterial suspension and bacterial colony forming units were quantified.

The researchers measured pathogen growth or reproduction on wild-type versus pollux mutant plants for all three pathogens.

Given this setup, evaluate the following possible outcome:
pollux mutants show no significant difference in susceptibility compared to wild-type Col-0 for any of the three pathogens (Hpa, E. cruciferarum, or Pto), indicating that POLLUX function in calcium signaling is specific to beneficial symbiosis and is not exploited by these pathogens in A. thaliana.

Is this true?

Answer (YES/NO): NO